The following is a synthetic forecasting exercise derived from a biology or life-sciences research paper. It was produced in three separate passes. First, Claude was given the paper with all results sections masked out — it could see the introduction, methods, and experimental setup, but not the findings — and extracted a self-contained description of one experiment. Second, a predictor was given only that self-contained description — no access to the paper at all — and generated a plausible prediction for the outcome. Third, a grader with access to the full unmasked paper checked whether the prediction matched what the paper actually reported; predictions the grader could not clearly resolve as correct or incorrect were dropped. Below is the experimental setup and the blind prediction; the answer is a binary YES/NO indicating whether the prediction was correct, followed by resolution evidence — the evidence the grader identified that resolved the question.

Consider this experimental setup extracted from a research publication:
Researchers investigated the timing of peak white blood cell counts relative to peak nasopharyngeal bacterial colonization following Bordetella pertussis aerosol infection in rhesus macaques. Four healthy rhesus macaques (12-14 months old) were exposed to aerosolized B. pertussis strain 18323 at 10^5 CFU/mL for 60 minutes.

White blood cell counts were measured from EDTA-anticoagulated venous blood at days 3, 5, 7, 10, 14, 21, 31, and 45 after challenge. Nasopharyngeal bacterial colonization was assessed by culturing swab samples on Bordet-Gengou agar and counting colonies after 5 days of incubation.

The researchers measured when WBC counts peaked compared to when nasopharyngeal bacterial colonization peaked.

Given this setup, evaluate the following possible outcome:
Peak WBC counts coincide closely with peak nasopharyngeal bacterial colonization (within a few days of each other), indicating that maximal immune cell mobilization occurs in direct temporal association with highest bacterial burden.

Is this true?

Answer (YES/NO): NO